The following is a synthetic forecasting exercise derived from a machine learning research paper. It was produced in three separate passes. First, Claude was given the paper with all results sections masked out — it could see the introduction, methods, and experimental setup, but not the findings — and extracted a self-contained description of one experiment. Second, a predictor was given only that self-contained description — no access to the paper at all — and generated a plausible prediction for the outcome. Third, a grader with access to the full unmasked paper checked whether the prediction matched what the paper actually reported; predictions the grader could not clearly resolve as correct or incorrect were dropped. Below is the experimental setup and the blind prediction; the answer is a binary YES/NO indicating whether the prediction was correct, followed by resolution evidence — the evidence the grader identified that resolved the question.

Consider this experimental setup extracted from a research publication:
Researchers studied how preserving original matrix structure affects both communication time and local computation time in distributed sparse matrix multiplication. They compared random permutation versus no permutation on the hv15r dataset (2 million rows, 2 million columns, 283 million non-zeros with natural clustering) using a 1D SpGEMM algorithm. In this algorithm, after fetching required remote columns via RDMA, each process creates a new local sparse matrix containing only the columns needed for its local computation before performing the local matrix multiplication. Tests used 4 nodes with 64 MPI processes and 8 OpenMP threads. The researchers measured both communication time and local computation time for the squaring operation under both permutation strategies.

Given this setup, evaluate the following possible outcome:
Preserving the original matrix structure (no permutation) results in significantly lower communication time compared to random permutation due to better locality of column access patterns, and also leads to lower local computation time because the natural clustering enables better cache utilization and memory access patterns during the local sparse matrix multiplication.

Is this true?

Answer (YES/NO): YES